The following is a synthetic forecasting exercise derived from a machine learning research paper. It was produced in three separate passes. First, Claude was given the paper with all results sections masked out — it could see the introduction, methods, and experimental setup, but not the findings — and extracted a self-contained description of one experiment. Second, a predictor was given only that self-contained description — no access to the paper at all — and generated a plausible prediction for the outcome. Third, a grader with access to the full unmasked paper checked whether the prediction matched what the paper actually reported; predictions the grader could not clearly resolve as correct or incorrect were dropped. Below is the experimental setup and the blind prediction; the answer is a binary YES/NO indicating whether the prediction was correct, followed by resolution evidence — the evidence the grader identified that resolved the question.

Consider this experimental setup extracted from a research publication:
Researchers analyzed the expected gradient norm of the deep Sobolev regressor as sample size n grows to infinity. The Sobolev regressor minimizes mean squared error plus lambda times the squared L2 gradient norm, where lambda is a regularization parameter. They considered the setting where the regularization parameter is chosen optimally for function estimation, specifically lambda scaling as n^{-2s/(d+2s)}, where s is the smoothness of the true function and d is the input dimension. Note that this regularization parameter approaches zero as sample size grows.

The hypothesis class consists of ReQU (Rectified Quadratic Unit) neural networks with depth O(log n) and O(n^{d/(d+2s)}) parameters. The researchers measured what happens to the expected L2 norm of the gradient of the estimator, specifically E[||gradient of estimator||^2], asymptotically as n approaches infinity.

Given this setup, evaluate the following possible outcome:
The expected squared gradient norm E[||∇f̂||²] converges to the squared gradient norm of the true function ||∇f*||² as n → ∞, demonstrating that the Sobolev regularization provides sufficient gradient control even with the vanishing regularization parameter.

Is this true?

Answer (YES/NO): NO